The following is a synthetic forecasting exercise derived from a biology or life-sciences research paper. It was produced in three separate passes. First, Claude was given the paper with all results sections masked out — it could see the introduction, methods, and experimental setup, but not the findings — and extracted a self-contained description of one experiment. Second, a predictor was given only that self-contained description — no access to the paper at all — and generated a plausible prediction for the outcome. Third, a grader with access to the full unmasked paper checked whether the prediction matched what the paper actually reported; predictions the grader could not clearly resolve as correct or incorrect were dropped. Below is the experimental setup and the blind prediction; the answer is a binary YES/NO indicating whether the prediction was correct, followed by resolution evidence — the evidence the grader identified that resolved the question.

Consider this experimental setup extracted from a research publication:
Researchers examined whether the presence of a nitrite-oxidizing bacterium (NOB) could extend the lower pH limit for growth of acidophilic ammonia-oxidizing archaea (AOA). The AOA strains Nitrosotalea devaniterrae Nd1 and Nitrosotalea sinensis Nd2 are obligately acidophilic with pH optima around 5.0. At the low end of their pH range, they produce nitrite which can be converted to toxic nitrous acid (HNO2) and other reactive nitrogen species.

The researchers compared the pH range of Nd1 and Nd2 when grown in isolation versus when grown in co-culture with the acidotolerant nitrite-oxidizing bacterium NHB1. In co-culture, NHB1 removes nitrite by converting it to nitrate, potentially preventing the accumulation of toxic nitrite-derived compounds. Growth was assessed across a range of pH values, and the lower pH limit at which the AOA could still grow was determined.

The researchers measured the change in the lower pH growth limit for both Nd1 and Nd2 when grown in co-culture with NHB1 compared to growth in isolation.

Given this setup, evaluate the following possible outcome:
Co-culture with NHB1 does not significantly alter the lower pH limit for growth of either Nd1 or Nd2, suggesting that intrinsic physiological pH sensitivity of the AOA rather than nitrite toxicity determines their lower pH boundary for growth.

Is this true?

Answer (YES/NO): NO